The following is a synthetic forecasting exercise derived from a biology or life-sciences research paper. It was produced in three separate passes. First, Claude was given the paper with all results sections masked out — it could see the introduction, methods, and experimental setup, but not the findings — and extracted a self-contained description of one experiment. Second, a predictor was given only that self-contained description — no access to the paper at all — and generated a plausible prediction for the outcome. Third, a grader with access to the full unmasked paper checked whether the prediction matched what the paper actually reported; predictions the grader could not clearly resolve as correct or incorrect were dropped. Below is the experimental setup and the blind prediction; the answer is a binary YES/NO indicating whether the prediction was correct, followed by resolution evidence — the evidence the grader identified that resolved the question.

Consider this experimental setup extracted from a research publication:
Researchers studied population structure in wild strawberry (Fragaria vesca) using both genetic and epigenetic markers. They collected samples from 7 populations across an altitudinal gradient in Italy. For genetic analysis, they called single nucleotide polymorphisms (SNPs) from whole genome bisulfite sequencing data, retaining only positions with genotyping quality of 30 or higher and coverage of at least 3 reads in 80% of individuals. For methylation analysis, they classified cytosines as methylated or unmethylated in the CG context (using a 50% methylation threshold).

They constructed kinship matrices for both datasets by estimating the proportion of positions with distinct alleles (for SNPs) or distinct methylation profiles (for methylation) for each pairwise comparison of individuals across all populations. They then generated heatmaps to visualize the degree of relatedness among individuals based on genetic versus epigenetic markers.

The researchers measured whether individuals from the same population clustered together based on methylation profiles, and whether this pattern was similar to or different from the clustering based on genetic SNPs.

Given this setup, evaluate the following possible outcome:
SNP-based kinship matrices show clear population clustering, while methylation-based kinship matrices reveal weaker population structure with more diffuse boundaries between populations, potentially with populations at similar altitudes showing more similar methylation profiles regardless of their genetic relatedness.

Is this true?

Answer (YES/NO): NO